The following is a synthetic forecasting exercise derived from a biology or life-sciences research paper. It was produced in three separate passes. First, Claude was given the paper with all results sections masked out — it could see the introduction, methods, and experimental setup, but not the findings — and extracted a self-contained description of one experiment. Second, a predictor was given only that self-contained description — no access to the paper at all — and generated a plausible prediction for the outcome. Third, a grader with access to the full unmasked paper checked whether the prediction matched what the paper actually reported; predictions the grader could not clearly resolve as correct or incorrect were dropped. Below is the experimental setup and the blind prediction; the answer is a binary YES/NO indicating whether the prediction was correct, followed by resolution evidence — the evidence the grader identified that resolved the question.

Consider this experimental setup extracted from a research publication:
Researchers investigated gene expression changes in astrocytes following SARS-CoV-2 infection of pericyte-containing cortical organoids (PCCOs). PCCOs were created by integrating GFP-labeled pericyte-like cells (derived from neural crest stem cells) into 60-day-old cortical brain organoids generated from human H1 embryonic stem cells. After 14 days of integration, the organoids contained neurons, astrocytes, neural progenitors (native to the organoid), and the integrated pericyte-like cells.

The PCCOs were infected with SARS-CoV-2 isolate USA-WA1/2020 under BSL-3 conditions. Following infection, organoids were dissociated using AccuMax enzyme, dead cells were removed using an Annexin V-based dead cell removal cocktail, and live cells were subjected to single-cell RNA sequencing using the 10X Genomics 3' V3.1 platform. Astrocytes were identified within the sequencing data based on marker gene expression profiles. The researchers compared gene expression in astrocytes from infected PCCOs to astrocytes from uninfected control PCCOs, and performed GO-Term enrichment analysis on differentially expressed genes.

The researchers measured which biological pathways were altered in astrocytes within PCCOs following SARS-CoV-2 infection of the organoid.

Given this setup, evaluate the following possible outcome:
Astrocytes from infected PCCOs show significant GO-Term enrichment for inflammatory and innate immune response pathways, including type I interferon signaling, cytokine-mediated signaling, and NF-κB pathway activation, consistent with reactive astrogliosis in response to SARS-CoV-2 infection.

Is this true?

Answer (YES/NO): YES